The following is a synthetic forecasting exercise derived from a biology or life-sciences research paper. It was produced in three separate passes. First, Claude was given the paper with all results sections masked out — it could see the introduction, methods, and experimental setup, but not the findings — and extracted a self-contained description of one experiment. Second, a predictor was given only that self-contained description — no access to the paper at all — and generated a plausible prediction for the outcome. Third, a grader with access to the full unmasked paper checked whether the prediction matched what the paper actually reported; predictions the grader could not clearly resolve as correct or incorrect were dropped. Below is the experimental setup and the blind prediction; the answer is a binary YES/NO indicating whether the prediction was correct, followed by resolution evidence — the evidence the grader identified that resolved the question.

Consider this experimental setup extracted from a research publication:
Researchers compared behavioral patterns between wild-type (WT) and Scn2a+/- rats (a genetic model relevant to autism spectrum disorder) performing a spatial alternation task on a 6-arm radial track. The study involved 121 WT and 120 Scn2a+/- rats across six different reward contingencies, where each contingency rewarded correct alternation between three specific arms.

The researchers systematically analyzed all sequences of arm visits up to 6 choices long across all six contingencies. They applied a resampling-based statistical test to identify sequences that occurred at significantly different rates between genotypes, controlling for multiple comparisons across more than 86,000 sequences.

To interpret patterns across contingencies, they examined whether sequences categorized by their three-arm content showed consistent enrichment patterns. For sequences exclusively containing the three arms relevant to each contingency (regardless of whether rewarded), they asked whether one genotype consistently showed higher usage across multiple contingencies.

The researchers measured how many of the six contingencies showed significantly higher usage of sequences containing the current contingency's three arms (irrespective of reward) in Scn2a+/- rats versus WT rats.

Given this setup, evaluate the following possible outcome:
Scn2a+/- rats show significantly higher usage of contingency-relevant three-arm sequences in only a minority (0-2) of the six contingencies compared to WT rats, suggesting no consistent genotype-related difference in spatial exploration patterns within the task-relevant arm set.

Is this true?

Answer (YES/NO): NO